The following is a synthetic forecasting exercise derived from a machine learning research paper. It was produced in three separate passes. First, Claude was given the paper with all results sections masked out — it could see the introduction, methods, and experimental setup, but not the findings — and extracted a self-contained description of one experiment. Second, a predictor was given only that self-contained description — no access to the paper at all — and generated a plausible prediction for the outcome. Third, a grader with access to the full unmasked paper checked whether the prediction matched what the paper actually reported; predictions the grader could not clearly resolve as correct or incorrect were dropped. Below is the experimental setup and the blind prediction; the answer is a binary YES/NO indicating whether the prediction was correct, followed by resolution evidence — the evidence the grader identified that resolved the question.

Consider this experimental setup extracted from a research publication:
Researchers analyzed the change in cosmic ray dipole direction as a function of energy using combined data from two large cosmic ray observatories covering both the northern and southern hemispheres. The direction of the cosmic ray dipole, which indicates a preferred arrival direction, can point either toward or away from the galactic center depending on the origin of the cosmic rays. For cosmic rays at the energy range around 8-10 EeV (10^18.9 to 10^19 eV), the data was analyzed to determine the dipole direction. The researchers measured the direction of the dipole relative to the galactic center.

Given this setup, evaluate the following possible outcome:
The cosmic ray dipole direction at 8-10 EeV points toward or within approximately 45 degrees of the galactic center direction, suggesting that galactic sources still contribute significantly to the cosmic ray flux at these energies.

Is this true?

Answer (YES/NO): NO